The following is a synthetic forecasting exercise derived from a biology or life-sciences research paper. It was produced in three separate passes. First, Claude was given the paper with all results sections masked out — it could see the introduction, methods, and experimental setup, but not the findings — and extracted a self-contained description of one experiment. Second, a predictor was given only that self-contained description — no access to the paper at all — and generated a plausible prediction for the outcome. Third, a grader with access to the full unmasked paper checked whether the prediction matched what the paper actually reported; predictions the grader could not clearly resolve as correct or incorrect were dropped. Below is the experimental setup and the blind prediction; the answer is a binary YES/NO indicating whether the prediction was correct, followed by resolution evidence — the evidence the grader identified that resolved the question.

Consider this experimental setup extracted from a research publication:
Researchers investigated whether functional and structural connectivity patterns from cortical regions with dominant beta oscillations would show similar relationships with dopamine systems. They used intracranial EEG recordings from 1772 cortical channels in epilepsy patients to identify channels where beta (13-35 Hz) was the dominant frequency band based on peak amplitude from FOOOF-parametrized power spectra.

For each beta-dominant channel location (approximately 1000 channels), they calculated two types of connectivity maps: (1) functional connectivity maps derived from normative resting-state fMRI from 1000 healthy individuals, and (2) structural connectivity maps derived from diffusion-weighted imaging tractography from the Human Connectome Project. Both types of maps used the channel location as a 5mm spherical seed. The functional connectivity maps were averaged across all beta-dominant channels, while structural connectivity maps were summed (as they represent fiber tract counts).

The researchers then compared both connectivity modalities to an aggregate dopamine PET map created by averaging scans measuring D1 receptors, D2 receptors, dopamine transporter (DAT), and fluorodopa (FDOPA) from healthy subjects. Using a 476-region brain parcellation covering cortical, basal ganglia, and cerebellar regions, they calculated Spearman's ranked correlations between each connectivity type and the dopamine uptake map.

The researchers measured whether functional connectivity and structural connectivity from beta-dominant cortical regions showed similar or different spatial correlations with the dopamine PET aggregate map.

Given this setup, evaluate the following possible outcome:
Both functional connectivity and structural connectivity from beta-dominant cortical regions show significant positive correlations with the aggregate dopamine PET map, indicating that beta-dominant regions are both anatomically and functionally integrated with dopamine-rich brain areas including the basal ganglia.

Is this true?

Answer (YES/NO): YES